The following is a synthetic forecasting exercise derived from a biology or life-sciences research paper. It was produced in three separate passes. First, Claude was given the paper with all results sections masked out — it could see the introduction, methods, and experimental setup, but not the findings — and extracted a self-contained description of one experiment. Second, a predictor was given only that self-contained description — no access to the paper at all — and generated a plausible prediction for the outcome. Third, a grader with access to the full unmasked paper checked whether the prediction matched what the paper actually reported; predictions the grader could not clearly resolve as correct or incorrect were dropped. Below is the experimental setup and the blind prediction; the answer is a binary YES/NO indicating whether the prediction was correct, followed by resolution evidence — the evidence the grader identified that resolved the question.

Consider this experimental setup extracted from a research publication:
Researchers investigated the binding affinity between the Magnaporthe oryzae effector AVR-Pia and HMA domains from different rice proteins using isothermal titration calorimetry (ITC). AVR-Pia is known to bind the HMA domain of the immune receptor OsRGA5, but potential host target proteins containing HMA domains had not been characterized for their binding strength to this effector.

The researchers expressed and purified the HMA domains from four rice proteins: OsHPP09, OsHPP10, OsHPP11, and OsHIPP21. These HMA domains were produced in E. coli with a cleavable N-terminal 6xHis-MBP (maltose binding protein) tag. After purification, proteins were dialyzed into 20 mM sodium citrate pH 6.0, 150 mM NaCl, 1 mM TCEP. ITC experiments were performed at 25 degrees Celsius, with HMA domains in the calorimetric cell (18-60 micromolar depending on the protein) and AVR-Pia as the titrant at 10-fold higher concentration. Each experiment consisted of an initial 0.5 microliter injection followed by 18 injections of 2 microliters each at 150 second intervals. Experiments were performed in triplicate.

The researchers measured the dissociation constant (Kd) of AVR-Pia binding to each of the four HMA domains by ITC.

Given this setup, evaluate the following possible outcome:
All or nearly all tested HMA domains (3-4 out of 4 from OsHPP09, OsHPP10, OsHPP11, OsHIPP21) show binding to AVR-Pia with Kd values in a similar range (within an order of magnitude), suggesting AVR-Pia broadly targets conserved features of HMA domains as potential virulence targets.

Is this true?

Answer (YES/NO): NO